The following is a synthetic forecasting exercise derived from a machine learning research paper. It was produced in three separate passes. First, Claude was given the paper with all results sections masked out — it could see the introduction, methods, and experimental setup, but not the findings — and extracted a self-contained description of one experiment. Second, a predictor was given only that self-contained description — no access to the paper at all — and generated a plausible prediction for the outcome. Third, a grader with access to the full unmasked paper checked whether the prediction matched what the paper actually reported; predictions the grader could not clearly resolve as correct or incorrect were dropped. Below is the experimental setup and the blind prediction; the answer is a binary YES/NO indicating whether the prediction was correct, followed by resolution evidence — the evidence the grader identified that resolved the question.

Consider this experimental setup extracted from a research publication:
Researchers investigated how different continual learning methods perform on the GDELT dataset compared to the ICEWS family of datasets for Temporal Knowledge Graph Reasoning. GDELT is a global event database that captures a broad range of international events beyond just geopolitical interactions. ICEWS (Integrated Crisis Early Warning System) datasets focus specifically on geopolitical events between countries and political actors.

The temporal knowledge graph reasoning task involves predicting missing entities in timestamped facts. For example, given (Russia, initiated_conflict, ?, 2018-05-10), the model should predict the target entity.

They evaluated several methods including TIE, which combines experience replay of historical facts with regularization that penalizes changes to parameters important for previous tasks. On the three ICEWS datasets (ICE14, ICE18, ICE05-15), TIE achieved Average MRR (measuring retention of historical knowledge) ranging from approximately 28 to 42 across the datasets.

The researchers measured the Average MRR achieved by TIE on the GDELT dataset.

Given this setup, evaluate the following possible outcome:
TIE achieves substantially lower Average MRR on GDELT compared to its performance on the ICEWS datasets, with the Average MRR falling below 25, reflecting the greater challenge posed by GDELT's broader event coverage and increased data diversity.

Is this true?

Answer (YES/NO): YES